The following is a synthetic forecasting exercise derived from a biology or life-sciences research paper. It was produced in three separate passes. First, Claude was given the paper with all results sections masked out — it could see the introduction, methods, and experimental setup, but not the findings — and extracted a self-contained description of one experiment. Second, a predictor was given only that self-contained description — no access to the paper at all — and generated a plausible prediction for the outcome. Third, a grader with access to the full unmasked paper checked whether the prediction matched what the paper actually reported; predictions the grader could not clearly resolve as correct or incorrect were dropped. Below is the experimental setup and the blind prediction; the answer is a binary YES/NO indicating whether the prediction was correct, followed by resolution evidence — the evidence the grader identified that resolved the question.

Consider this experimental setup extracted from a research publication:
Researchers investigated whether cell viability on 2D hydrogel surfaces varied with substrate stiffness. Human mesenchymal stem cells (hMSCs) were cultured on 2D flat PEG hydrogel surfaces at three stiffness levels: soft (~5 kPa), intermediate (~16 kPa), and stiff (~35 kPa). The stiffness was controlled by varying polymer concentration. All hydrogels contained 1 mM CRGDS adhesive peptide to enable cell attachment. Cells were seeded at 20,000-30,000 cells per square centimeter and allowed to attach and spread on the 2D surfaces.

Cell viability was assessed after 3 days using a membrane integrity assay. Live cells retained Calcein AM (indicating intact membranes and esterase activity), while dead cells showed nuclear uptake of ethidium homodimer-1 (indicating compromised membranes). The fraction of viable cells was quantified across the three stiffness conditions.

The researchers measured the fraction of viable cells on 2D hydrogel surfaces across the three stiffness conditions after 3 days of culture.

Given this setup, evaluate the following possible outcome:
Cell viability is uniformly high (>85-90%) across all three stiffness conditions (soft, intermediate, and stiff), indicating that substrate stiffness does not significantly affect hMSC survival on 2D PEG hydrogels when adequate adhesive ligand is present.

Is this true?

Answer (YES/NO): YES